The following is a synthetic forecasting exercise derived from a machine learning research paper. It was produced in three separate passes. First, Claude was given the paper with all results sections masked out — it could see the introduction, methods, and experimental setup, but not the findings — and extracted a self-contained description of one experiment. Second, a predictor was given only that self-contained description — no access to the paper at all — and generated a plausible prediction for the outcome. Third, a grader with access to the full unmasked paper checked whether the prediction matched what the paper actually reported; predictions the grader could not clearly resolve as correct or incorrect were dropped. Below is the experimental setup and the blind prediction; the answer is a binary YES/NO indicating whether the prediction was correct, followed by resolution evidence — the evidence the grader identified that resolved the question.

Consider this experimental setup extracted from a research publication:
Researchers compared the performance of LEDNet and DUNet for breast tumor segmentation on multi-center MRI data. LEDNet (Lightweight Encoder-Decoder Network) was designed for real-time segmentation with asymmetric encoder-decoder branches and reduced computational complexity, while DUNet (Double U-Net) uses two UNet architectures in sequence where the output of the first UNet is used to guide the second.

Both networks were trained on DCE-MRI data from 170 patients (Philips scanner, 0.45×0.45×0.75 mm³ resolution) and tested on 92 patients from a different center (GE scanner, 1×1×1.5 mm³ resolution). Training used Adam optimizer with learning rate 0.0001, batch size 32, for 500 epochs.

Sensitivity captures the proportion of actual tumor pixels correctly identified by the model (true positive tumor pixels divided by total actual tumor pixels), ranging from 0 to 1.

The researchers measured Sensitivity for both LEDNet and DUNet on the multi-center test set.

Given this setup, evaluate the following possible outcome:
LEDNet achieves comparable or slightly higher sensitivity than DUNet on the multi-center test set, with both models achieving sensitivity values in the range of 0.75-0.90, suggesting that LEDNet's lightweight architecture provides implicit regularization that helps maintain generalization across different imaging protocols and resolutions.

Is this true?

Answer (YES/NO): NO